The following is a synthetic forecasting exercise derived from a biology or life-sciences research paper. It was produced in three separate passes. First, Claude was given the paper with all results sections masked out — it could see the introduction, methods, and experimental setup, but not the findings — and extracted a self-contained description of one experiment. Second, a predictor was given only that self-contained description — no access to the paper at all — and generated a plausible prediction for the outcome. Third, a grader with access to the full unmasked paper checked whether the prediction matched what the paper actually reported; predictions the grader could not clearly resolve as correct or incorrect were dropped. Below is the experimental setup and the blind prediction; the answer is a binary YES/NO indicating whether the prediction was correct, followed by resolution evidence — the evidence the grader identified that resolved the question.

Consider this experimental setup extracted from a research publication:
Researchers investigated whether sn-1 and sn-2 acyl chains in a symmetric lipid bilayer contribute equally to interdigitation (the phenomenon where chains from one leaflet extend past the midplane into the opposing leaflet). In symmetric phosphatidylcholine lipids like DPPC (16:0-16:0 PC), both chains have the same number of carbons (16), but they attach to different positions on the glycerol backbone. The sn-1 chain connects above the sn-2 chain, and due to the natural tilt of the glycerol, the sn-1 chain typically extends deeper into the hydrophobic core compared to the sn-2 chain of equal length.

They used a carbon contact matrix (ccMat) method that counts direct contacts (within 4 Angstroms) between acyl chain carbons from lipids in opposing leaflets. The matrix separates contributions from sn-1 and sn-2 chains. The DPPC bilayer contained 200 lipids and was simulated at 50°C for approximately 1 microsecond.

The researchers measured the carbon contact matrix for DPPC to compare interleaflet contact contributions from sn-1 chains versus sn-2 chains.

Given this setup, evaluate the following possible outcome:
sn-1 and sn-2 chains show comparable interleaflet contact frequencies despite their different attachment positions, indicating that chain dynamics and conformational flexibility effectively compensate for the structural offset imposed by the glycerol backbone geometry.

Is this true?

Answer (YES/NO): YES